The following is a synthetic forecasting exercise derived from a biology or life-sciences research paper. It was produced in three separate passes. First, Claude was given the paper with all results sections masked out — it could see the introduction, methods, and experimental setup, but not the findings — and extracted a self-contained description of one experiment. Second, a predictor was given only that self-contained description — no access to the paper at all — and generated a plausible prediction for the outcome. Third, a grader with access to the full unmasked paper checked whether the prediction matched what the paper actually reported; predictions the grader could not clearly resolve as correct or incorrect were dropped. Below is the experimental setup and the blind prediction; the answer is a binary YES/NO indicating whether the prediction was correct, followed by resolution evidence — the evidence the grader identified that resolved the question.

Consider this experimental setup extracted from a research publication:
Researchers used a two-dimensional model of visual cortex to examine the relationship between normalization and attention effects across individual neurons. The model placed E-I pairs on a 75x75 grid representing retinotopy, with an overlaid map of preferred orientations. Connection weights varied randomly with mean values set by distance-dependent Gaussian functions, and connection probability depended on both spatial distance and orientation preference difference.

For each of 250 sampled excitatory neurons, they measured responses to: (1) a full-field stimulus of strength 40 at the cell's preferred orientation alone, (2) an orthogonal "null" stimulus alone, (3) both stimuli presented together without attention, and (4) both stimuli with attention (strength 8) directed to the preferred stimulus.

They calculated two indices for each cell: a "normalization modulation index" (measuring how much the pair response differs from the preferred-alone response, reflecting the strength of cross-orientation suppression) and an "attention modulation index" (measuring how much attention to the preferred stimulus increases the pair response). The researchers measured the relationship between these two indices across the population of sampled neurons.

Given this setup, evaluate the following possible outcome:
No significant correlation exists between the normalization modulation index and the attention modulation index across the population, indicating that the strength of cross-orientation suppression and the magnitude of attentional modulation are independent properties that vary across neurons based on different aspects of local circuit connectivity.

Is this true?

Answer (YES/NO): NO